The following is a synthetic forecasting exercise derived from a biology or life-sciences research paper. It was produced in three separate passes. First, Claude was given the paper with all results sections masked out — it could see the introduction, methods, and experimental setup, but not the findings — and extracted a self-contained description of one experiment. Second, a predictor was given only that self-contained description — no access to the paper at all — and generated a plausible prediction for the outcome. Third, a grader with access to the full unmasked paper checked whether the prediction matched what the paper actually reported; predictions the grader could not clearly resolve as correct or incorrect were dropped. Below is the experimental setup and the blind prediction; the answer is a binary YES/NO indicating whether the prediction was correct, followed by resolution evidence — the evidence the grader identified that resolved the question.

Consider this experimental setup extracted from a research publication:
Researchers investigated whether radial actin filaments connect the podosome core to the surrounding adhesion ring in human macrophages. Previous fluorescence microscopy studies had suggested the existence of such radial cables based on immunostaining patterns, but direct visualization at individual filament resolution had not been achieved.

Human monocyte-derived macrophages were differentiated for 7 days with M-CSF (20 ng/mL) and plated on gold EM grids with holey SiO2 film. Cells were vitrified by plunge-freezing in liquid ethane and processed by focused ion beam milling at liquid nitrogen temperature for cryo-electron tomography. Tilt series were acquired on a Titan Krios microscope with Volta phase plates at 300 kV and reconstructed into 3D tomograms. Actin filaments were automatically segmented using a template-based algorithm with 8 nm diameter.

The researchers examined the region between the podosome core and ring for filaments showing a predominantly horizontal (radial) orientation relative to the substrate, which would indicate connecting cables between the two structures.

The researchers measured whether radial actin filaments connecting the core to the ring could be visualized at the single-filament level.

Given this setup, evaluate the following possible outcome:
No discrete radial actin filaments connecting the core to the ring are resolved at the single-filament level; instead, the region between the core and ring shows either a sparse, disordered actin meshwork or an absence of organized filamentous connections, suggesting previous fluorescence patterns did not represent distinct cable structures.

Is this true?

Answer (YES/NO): NO